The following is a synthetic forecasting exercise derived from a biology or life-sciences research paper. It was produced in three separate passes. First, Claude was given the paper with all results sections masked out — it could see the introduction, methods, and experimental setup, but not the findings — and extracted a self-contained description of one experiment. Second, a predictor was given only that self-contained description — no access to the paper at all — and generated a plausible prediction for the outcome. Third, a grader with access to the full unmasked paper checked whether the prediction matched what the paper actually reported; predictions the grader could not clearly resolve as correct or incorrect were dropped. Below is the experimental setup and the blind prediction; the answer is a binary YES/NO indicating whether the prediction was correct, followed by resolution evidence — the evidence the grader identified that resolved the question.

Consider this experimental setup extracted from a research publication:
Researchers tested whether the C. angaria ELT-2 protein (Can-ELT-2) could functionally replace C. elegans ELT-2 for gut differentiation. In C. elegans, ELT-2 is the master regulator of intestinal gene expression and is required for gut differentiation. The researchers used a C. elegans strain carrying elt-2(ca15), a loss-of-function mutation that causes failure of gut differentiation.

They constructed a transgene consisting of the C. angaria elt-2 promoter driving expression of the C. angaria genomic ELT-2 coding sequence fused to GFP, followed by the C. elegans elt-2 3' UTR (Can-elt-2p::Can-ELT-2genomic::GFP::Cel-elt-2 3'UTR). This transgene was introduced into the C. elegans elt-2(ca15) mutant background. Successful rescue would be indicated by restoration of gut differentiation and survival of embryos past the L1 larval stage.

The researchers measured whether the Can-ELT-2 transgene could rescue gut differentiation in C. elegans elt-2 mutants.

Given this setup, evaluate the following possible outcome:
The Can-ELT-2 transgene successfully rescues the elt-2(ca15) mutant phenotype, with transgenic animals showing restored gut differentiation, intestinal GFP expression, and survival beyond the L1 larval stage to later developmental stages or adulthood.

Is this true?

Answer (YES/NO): YES